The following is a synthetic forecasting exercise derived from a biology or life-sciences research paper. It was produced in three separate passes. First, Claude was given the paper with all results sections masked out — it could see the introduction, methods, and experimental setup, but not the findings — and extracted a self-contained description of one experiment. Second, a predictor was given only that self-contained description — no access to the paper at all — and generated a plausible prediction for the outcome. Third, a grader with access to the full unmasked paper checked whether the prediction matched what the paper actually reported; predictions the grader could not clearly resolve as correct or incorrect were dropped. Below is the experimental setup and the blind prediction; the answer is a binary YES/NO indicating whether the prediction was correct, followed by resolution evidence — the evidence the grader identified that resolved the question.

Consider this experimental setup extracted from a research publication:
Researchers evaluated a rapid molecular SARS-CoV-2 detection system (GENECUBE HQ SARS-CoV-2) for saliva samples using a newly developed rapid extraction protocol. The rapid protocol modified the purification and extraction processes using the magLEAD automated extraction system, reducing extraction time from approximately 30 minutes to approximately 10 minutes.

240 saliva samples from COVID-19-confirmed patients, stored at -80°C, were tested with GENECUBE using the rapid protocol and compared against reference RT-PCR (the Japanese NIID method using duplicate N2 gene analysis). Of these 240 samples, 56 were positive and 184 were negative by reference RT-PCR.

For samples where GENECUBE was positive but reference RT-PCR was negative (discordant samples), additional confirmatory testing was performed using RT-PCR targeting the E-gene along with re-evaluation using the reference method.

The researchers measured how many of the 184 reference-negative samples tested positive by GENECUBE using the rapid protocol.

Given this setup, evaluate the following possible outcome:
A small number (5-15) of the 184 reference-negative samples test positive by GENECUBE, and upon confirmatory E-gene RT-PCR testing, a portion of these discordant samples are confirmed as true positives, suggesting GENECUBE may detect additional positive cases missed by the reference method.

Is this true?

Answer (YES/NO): NO